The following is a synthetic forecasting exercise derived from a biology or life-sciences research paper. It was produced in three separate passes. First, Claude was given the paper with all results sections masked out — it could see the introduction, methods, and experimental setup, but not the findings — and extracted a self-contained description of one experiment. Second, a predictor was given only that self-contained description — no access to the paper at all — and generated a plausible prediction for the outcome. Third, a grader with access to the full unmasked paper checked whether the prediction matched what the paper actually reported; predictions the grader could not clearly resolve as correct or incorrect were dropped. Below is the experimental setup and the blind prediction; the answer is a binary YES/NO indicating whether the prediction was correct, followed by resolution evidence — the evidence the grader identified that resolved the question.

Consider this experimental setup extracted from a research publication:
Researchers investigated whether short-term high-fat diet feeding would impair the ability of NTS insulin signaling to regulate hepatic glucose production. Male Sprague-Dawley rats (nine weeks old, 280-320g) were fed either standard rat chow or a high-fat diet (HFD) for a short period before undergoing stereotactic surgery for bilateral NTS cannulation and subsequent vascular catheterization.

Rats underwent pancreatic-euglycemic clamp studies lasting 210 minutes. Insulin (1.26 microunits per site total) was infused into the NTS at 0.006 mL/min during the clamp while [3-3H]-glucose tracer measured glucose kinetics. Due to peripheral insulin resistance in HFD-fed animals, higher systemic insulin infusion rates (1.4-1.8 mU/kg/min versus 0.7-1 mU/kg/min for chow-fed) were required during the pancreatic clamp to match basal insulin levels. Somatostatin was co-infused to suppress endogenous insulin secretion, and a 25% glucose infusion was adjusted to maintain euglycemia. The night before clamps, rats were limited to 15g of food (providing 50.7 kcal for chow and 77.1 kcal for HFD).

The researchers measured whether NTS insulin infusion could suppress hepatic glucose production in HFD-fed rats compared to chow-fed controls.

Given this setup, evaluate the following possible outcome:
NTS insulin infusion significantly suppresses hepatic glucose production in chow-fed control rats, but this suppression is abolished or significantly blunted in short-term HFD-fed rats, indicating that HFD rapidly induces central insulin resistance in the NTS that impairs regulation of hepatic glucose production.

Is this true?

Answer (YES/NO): YES